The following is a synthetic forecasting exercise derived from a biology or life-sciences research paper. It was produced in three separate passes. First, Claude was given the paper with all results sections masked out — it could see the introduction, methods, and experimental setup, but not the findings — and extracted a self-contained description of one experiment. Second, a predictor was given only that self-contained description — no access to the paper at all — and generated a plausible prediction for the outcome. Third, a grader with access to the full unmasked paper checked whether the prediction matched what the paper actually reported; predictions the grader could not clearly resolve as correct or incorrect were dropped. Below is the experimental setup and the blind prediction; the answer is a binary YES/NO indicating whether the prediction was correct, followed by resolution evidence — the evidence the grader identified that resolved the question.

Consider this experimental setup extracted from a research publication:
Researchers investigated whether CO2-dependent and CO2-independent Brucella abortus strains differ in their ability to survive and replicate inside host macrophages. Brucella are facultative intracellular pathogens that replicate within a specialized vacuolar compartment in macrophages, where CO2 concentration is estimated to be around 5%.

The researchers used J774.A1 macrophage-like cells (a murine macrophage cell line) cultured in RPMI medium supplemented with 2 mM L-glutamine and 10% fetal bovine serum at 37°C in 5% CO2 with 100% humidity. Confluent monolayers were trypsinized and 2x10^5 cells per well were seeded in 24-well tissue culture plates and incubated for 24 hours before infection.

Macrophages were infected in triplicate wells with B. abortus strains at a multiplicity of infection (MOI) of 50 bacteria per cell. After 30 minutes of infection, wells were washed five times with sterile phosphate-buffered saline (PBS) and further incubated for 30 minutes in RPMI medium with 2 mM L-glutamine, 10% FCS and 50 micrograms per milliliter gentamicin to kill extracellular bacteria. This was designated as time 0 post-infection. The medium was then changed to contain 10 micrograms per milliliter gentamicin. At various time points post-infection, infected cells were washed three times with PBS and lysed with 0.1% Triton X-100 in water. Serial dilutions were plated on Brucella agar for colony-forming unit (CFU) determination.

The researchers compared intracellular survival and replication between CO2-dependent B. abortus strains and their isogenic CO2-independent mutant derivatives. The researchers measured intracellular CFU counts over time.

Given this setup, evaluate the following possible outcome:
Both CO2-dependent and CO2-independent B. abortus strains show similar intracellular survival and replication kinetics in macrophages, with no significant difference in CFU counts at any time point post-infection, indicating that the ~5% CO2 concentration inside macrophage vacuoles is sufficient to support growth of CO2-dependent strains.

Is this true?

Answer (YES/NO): YES